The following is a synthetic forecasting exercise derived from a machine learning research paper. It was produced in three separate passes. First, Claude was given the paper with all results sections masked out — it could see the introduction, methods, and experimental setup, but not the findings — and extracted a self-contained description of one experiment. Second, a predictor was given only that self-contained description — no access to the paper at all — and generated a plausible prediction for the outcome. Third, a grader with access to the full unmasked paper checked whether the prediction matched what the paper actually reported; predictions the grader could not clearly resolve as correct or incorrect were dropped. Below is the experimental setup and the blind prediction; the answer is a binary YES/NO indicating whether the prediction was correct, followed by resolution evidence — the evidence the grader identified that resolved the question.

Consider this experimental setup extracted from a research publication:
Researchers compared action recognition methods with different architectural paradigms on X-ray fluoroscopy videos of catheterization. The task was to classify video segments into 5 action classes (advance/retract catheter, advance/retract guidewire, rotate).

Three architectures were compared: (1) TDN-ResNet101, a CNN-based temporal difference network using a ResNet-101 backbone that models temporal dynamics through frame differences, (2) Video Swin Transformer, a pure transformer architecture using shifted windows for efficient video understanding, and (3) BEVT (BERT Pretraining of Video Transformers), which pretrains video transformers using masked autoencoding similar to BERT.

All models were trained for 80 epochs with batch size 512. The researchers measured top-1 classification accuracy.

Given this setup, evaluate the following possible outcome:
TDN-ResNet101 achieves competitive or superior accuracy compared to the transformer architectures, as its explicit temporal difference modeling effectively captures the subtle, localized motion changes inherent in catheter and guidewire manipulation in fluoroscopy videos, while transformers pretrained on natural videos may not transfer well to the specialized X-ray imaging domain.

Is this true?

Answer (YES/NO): YES